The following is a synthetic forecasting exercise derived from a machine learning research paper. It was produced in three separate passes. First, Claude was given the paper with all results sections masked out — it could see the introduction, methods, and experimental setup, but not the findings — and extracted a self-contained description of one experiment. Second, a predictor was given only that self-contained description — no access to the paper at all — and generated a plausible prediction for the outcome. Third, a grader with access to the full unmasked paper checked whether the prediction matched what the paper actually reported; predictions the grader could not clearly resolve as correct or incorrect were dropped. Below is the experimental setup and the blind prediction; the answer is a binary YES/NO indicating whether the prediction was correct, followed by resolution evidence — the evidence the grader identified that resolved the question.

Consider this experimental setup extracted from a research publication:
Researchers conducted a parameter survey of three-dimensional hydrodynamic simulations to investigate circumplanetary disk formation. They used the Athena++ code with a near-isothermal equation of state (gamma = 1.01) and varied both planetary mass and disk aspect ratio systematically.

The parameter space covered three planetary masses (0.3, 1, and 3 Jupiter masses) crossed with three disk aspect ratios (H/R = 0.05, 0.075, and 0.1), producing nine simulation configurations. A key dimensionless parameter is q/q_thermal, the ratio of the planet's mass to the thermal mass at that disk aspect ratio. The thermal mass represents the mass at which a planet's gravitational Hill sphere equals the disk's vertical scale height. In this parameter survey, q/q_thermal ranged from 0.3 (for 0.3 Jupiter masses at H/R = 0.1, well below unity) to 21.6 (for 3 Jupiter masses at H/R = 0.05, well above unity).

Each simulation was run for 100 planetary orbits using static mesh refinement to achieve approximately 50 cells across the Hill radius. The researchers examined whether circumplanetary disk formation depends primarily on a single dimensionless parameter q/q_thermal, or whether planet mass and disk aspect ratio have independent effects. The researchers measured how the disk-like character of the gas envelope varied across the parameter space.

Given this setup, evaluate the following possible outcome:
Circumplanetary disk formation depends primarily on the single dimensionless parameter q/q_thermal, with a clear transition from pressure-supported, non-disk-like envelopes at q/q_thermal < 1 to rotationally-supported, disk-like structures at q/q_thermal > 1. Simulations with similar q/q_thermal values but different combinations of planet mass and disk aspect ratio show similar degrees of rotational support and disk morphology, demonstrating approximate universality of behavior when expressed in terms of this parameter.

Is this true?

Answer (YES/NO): NO